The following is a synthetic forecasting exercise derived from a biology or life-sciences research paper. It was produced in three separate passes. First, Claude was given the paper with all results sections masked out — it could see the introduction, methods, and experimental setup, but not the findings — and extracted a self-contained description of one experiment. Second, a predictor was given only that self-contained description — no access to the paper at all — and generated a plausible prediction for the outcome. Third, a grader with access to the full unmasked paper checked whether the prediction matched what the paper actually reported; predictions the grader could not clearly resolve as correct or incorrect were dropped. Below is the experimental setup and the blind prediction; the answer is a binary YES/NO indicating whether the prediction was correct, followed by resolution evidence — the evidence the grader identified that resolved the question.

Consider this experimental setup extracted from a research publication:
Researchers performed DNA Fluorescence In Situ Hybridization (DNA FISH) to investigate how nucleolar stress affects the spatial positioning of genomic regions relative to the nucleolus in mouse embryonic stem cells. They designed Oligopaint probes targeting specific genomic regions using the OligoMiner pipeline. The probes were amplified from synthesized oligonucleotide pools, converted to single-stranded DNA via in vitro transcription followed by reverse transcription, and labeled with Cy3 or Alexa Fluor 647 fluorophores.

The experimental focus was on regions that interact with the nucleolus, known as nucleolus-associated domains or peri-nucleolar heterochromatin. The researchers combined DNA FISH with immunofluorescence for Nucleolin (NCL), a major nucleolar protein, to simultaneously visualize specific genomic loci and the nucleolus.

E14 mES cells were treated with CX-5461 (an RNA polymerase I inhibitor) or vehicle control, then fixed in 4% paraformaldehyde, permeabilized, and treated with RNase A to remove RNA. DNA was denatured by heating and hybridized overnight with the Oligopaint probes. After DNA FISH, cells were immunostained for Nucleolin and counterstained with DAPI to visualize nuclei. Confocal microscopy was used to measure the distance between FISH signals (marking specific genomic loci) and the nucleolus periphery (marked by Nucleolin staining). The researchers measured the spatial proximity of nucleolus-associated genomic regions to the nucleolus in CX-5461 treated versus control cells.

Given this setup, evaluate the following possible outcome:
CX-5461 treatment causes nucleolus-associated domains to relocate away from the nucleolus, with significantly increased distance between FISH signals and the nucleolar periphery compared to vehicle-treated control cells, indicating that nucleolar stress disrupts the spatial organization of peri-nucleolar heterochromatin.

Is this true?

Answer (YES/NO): YES